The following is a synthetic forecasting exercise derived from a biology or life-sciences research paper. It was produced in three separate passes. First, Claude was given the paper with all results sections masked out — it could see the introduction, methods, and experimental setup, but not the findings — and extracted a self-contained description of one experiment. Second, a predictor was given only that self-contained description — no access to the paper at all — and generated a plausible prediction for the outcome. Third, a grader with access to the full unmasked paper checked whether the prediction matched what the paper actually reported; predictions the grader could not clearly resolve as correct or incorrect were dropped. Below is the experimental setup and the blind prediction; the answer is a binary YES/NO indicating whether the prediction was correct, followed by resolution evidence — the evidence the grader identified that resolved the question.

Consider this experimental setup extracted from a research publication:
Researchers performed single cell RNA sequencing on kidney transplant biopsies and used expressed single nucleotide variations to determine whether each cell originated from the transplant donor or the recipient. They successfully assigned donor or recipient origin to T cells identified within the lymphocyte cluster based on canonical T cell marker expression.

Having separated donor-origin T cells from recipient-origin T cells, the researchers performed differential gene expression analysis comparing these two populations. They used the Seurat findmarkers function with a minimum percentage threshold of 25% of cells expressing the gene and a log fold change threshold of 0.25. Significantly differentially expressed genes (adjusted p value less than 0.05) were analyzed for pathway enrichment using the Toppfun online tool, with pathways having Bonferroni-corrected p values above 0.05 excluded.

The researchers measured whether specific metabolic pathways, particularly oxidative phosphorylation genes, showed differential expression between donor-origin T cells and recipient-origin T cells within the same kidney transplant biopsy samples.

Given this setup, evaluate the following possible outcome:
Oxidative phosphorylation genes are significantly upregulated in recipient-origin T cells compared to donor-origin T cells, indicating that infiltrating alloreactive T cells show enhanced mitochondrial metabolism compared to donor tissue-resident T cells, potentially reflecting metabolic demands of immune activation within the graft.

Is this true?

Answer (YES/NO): NO